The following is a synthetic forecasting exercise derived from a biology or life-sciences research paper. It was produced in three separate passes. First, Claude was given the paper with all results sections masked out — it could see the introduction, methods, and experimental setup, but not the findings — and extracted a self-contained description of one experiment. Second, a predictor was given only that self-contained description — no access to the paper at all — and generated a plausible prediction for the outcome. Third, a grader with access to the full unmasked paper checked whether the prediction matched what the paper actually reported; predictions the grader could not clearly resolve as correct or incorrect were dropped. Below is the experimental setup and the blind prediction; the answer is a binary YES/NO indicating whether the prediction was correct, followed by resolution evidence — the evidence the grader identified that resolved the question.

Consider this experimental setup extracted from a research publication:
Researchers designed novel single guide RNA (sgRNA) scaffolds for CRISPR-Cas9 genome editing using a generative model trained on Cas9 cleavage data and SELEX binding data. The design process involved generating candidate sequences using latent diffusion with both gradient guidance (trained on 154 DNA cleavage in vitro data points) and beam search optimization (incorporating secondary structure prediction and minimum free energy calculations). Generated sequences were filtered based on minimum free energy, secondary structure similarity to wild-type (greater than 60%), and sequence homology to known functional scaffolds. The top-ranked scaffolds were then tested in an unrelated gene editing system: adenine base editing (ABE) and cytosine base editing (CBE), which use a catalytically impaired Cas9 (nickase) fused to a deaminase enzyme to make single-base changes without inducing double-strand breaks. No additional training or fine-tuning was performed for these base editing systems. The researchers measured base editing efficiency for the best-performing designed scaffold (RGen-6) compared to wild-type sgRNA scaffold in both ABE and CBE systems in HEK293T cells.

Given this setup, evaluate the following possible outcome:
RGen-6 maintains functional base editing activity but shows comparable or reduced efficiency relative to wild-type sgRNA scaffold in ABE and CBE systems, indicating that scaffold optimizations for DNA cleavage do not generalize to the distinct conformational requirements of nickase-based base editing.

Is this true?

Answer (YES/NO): NO